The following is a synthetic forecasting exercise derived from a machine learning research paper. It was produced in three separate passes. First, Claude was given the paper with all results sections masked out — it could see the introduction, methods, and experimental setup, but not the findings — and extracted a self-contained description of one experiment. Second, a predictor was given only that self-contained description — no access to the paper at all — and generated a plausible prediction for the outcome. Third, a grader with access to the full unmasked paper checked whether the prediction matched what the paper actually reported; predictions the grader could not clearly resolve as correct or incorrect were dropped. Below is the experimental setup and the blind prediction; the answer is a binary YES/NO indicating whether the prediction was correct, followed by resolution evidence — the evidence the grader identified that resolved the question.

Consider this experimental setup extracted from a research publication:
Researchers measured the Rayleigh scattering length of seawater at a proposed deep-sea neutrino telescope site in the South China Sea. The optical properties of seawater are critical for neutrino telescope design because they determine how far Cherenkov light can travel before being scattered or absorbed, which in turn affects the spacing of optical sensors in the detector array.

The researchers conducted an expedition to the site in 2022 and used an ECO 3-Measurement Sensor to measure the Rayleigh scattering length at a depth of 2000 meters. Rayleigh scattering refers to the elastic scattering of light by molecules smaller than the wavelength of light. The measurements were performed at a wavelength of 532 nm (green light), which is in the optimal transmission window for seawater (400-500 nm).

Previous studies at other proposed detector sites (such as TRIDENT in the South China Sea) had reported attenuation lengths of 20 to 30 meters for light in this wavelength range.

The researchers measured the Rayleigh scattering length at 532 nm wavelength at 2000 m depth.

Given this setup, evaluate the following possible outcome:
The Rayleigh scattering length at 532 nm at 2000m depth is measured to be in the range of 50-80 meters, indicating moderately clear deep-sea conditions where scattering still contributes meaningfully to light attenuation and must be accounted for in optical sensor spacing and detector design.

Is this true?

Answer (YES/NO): NO